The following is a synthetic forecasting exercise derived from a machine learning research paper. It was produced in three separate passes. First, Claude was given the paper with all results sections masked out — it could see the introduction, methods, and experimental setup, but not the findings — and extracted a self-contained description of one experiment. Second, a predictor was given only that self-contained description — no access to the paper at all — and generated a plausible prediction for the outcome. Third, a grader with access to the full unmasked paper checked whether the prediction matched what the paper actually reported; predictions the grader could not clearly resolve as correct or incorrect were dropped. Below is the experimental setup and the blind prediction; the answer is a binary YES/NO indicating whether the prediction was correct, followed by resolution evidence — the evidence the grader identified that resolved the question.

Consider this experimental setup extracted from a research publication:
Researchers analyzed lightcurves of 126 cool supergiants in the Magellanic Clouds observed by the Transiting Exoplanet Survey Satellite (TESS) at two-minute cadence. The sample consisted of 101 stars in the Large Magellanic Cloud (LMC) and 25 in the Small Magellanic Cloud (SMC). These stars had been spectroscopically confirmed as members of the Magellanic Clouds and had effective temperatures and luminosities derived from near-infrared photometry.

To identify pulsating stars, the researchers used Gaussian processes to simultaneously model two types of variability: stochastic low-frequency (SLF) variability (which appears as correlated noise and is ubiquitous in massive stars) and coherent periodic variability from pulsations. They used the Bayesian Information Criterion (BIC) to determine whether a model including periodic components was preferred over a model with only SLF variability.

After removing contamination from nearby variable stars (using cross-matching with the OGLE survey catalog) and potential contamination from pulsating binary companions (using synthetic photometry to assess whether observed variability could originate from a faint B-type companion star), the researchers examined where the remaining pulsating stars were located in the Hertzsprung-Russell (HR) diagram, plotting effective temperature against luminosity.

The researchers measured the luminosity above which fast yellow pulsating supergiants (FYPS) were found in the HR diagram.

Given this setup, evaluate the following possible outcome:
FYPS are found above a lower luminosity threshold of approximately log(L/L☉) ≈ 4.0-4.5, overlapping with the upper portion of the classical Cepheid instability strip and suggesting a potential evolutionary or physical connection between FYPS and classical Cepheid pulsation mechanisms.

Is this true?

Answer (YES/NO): NO